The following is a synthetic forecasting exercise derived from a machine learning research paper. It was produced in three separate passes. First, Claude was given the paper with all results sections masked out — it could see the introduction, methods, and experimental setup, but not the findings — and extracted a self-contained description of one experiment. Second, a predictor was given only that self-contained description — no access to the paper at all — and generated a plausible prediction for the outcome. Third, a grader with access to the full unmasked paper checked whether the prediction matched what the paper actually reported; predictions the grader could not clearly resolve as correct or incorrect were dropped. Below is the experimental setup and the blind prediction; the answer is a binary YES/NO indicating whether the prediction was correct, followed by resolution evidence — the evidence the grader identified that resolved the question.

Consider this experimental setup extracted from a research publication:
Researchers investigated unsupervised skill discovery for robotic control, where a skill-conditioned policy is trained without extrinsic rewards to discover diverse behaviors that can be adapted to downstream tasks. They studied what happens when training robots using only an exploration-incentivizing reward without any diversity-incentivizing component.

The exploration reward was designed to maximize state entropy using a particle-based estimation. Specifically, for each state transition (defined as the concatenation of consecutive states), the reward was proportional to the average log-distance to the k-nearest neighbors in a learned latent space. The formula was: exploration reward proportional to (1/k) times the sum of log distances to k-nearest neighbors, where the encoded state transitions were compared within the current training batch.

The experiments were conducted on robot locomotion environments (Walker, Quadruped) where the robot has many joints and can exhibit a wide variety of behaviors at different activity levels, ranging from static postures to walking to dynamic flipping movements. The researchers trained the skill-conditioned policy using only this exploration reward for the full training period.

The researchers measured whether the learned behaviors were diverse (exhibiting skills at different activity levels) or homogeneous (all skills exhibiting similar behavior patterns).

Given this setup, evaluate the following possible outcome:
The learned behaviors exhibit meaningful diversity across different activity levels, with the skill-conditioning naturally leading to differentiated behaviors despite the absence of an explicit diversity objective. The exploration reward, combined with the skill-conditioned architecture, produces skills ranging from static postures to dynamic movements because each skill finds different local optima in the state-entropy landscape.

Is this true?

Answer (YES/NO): NO